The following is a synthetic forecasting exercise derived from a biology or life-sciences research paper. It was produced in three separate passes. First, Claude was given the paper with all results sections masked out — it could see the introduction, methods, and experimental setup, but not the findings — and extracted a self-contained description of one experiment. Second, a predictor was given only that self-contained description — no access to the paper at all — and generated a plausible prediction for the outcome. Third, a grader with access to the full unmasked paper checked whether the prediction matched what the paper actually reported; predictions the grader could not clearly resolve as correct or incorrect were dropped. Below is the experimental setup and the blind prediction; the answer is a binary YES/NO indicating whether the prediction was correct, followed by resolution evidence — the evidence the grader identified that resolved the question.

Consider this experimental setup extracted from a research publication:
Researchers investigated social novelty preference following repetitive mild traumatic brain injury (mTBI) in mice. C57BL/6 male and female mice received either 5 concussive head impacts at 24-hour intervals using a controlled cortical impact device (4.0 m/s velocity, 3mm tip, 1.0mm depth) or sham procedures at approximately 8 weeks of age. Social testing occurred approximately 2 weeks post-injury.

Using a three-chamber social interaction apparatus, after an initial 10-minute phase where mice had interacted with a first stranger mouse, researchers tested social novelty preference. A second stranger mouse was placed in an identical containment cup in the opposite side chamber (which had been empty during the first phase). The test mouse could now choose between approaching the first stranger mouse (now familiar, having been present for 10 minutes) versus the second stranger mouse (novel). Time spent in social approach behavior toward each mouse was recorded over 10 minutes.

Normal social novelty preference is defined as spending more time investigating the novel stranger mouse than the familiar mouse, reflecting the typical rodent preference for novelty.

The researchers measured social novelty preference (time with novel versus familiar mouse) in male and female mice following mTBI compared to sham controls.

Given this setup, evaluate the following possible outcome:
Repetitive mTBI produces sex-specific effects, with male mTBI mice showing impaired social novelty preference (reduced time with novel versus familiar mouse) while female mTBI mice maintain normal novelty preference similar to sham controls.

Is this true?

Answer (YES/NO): NO